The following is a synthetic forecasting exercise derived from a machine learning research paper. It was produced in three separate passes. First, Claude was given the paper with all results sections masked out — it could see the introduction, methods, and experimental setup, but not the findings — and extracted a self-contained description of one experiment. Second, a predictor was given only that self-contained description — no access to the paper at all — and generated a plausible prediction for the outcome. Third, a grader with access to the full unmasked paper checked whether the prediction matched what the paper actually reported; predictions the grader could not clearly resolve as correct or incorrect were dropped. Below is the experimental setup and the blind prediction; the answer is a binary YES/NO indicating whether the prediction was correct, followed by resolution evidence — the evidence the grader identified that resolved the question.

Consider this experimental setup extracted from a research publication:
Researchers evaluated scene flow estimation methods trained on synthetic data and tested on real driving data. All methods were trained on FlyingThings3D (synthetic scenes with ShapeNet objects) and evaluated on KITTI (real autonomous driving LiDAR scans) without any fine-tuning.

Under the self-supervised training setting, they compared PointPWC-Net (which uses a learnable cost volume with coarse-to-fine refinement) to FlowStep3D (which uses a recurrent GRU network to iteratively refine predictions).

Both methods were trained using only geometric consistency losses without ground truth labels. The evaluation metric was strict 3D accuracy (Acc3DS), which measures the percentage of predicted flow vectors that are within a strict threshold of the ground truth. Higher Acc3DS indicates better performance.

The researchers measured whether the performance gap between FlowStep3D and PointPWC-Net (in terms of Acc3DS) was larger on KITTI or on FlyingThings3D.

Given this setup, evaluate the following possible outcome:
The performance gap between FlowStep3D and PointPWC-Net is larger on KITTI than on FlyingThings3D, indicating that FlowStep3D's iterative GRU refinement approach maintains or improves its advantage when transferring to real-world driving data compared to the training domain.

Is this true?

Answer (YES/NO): YES